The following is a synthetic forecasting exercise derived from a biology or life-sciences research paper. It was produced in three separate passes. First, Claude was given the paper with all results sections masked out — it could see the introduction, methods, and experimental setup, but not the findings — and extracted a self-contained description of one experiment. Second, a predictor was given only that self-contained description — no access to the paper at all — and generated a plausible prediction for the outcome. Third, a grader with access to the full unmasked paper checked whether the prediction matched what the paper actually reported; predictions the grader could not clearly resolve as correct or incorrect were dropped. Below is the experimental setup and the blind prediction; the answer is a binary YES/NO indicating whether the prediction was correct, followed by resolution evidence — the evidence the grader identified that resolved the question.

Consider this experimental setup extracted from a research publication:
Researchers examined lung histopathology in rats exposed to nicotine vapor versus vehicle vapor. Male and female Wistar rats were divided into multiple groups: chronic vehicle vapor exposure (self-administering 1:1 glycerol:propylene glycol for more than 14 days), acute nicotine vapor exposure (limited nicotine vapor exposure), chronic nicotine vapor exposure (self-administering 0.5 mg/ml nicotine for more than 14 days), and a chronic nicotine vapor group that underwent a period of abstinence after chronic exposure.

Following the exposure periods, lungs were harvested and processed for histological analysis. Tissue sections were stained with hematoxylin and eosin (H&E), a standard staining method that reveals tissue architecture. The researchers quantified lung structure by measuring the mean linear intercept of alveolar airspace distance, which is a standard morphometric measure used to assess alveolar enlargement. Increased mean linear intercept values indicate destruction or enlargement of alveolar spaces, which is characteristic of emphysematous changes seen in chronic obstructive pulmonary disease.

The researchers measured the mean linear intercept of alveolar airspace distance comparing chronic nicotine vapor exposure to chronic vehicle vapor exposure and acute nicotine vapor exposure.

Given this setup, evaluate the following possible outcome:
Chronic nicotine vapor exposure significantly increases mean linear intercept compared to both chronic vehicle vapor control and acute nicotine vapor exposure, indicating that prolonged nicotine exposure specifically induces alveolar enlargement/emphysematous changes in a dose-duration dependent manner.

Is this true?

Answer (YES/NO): YES